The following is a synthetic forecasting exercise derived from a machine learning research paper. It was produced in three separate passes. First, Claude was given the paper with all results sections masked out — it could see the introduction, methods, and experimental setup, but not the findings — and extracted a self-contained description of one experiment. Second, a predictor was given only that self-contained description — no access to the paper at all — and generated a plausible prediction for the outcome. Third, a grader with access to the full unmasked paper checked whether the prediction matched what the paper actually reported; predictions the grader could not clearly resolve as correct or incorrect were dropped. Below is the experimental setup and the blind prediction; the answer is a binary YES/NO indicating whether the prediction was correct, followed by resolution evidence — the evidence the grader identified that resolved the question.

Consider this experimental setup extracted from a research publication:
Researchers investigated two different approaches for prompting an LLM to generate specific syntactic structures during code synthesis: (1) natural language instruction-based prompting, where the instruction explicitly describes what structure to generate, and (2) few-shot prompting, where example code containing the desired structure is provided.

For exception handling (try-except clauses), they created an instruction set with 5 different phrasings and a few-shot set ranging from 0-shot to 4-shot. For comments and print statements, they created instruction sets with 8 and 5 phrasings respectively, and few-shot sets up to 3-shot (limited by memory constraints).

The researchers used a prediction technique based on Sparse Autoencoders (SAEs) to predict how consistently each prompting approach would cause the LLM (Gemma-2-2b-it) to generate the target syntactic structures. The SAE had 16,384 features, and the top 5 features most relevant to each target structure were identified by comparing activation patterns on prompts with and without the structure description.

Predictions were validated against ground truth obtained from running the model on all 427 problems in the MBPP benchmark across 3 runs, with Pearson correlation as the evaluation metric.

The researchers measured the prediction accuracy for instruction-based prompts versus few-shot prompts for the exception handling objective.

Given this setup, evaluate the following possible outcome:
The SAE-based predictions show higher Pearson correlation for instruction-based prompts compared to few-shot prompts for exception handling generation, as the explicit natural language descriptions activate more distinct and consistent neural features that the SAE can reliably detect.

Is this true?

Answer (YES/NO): NO